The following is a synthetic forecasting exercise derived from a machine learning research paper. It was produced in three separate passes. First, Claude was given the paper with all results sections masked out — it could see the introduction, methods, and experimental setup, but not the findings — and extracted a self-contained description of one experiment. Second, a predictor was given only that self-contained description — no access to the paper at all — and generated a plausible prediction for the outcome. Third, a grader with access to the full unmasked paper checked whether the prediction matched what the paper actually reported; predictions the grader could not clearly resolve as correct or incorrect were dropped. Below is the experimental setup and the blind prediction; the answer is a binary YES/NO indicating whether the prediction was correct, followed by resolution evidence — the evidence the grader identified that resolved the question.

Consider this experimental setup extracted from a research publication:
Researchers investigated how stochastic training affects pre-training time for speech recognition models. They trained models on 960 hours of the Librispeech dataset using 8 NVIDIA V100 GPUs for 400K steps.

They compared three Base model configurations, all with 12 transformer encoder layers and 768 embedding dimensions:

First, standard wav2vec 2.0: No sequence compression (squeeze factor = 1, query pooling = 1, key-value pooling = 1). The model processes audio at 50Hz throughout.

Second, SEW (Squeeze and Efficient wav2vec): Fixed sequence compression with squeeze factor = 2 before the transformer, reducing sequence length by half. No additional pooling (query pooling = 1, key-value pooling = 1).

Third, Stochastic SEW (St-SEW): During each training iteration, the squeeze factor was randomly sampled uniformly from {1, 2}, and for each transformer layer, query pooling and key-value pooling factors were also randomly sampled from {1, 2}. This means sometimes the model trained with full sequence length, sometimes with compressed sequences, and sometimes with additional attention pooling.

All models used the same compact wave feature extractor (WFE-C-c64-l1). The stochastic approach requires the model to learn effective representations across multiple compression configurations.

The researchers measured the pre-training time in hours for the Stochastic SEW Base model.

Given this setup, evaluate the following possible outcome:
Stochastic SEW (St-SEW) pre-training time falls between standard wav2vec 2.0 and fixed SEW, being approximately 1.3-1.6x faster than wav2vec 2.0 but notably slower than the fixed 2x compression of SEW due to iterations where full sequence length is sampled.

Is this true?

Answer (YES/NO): NO